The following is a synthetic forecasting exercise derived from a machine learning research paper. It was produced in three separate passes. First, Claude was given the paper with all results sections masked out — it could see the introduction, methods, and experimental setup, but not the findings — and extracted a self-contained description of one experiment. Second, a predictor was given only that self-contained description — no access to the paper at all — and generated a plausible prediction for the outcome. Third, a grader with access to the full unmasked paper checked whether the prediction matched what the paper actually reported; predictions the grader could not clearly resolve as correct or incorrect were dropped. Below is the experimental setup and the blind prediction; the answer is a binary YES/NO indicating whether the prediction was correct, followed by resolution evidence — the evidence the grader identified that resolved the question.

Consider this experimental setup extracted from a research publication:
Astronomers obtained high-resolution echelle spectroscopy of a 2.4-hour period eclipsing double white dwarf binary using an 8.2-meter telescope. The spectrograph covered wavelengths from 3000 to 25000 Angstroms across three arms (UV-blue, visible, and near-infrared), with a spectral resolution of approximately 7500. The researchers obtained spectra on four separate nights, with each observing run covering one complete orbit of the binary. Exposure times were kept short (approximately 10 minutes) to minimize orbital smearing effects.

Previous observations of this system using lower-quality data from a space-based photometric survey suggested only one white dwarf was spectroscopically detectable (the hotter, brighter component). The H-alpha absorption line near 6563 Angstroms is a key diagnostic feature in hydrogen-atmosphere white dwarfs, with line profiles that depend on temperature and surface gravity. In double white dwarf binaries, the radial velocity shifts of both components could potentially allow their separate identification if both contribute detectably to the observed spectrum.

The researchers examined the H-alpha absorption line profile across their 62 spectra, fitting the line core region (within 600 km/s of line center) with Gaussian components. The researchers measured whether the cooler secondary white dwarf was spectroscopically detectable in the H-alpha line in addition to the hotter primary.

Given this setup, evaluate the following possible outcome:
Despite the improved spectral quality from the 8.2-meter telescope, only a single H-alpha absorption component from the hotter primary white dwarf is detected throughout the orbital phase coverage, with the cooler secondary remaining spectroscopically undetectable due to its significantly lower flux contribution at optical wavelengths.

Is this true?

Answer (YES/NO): NO